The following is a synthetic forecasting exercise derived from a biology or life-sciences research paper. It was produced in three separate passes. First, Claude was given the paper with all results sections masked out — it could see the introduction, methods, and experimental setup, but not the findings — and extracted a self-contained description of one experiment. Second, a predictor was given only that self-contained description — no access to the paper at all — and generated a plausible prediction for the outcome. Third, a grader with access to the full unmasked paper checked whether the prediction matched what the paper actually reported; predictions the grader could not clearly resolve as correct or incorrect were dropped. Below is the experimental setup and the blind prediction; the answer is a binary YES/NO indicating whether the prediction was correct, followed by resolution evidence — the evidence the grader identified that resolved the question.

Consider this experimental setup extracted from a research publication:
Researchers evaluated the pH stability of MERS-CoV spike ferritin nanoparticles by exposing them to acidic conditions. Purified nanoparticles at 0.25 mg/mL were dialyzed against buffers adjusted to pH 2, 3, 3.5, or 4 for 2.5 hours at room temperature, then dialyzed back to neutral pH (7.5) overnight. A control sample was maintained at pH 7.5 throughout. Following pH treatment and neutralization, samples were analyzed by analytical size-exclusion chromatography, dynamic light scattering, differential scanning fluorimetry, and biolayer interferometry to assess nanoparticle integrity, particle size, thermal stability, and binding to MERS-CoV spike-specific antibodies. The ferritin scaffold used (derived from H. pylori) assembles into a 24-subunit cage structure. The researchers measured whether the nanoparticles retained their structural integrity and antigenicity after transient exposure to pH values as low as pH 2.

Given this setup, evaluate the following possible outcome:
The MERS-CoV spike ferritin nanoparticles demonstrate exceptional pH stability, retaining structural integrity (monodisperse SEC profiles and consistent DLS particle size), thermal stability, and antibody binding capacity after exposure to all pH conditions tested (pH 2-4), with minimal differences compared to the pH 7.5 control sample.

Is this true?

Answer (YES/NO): NO